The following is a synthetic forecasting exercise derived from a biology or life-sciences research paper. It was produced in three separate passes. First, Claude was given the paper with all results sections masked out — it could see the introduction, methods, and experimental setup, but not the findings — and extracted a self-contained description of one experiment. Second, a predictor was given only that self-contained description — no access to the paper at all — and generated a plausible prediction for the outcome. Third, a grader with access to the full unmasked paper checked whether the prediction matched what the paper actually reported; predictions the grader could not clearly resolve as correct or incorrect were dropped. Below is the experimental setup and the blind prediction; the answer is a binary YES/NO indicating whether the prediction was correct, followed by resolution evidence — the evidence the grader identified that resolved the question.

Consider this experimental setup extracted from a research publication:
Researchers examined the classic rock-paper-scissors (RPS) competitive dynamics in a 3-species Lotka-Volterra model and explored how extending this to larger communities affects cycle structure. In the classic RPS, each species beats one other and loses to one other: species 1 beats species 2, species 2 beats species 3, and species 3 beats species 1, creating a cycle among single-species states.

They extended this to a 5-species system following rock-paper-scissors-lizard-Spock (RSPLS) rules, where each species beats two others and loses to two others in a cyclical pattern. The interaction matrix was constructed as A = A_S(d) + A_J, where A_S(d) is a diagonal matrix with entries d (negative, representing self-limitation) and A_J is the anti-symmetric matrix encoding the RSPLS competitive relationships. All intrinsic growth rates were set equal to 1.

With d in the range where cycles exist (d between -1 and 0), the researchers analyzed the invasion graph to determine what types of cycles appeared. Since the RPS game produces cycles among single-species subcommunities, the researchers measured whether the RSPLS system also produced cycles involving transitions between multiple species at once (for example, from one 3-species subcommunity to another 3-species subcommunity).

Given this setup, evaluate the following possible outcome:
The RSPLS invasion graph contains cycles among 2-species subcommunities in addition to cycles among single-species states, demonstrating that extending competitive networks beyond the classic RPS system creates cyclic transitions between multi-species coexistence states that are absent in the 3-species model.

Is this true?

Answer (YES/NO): NO